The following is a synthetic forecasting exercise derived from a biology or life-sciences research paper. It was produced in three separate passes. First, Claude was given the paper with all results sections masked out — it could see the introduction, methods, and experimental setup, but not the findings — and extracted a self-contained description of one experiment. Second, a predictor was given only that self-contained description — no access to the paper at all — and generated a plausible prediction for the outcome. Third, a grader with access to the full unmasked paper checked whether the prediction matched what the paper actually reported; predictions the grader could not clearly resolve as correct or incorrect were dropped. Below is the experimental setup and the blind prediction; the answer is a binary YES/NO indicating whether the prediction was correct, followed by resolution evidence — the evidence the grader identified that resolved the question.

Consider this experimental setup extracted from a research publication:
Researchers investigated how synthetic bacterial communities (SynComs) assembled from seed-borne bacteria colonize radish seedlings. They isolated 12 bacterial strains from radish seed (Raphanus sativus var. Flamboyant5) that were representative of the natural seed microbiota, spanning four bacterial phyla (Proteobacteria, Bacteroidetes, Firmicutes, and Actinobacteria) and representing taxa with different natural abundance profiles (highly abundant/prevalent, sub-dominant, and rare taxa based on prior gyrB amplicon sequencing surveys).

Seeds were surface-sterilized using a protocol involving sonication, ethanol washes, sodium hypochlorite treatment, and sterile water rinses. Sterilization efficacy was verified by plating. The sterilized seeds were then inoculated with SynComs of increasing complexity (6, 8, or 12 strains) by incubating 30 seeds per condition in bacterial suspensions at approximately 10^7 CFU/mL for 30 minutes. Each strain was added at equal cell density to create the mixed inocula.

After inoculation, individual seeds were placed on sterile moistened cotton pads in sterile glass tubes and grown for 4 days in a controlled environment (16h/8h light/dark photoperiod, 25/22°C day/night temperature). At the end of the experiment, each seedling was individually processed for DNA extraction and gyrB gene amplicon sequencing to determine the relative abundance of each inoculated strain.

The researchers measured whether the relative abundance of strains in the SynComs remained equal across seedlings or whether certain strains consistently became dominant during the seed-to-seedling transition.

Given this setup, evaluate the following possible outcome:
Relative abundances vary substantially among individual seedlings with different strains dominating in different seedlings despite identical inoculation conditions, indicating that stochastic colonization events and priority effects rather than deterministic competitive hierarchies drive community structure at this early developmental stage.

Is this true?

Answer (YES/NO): NO